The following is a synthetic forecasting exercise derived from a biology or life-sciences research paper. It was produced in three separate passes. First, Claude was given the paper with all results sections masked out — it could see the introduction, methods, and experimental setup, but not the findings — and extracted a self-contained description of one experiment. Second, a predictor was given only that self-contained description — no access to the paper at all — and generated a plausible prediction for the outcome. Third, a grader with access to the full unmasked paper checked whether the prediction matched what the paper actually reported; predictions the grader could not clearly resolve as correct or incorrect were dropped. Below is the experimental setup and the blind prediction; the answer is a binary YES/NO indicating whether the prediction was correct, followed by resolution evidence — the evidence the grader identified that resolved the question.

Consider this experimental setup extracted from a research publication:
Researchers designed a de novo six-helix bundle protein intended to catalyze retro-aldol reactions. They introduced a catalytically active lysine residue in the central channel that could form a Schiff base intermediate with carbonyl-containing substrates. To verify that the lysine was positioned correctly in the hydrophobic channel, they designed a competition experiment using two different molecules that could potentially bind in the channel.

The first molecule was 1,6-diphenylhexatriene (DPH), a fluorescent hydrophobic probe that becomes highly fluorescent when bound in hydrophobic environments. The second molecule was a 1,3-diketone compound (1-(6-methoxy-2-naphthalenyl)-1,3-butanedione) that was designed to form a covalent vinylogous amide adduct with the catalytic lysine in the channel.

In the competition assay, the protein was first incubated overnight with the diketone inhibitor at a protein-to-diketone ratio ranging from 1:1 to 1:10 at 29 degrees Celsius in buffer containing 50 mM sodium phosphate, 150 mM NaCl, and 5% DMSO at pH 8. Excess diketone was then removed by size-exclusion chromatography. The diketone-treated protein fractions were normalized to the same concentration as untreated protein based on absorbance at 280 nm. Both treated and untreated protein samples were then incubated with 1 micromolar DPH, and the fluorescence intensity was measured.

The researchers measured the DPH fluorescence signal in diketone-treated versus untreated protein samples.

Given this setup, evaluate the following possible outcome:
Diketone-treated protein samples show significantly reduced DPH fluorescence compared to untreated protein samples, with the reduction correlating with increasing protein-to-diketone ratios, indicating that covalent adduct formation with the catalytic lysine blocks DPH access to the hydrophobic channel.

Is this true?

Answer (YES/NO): NO